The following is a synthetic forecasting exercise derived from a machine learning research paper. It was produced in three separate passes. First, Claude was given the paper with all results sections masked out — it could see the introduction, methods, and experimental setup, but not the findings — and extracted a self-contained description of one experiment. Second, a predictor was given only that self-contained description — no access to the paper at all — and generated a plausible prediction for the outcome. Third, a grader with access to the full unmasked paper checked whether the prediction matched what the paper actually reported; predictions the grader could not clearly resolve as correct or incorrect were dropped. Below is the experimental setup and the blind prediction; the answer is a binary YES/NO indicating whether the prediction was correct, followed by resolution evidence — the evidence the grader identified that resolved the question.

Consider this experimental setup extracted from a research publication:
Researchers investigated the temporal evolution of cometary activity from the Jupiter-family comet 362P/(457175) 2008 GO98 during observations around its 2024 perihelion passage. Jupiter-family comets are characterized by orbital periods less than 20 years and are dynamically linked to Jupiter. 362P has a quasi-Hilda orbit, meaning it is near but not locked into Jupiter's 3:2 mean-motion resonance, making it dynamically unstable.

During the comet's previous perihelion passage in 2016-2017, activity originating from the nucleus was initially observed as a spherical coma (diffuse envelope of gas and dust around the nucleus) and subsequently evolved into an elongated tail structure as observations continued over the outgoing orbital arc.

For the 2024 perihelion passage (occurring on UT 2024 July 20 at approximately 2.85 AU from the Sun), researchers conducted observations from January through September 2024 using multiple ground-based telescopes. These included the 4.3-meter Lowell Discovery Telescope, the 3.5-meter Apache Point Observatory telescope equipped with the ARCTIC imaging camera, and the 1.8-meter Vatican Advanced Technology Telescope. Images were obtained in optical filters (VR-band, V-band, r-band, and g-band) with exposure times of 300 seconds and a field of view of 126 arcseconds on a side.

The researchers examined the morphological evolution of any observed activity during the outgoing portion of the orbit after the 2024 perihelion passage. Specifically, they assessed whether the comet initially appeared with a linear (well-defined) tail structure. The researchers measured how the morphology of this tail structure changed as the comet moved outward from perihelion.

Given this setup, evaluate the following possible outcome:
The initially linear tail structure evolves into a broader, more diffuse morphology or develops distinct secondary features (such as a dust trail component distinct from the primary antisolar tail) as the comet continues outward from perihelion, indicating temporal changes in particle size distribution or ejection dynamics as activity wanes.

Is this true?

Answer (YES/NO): NO